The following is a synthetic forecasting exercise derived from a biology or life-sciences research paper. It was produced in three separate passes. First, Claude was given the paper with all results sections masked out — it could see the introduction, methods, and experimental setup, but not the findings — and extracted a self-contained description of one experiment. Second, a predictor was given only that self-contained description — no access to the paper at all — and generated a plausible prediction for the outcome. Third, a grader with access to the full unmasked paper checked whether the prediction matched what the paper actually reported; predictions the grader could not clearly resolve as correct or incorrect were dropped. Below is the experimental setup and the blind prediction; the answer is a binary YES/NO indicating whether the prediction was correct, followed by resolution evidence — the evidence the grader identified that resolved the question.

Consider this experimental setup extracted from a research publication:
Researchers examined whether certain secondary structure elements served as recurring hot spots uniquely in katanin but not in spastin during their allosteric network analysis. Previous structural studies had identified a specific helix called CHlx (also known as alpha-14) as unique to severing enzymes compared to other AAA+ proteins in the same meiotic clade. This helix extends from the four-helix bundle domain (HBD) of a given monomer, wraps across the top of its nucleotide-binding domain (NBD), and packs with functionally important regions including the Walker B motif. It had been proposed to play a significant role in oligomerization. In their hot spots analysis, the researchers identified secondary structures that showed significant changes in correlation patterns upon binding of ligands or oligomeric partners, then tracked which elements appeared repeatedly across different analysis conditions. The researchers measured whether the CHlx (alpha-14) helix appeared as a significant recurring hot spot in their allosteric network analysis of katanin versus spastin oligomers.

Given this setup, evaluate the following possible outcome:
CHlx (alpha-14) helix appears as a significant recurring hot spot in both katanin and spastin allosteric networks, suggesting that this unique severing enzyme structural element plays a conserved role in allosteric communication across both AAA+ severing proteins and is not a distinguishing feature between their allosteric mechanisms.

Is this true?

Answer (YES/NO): NO